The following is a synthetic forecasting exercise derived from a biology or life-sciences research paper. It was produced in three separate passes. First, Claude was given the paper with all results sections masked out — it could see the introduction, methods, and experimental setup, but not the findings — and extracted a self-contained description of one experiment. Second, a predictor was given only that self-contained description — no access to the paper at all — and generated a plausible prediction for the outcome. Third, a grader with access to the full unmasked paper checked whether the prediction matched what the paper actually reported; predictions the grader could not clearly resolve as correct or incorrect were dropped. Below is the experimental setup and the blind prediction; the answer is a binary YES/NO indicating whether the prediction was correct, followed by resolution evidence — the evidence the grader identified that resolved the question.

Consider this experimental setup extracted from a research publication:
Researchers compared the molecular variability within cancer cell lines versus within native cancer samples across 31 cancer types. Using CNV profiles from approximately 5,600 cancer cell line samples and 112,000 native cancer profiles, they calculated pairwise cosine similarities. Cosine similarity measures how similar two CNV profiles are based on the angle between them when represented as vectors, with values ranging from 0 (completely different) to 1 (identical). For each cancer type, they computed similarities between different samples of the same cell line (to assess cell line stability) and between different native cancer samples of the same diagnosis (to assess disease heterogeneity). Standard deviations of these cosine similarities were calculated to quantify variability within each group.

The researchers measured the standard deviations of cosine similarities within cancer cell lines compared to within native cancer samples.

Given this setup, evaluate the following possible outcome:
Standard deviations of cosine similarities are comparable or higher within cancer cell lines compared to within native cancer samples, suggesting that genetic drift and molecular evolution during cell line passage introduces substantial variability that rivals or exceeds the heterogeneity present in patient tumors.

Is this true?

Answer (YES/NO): NO